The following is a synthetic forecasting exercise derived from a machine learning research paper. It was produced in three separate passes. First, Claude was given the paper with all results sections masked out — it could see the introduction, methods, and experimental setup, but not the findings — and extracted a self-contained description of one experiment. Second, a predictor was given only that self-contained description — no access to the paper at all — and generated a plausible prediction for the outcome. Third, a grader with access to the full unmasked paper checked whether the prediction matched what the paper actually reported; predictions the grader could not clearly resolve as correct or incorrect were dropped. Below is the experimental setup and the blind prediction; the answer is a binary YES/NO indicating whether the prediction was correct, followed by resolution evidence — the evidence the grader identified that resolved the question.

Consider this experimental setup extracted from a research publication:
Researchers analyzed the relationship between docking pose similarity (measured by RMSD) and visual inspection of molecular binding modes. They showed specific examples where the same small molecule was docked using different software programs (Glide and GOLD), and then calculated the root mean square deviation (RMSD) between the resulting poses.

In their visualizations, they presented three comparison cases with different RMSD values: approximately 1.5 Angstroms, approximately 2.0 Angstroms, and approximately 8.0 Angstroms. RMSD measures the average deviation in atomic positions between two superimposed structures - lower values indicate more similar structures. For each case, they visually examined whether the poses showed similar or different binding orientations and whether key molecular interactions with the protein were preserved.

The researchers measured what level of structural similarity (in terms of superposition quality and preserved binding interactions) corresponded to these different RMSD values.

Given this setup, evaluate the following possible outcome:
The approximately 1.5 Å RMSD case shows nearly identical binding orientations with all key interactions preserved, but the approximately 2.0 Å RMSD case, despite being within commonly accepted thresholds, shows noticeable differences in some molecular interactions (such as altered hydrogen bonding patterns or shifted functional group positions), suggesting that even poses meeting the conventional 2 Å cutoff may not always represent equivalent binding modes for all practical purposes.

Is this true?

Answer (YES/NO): NO